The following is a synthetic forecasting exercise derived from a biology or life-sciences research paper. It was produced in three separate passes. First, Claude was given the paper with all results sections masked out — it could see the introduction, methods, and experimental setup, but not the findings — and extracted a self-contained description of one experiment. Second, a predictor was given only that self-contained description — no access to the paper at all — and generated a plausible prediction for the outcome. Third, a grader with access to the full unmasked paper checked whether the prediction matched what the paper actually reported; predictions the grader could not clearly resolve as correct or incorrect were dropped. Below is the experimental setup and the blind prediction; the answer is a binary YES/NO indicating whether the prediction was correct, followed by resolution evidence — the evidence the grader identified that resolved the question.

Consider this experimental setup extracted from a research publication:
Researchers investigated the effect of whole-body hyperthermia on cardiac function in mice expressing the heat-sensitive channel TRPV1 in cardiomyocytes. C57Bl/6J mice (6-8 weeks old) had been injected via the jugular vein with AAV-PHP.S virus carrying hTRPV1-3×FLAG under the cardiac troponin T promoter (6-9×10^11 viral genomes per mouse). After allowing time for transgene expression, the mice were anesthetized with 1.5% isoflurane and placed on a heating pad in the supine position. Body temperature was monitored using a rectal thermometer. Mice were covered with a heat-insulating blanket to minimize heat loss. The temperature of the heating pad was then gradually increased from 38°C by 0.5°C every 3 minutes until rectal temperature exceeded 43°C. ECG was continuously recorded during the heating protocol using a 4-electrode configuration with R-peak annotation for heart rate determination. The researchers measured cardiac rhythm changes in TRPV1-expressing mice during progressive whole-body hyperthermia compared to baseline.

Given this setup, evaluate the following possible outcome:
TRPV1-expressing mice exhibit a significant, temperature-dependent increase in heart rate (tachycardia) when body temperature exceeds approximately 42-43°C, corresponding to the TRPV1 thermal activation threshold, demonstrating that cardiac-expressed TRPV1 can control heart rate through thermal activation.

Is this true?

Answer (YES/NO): NO